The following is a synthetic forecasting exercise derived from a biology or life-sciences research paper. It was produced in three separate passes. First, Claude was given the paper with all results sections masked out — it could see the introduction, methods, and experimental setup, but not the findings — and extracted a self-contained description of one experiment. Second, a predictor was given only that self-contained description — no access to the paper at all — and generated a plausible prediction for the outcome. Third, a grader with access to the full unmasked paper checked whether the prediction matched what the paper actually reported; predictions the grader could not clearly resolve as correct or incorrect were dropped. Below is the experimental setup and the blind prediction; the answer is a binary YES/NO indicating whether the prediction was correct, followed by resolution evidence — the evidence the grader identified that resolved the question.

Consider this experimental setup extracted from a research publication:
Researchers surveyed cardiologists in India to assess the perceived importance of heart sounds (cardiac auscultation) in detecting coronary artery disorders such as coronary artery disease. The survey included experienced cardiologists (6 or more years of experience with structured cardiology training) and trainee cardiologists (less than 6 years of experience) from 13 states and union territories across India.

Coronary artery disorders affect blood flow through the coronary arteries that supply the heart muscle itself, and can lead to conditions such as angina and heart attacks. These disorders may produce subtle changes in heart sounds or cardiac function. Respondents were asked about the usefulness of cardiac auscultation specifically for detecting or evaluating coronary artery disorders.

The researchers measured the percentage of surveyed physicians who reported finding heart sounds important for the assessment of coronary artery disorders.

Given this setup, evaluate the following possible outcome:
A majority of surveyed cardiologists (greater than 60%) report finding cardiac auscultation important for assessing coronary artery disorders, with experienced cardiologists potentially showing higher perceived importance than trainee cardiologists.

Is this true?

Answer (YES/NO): NO